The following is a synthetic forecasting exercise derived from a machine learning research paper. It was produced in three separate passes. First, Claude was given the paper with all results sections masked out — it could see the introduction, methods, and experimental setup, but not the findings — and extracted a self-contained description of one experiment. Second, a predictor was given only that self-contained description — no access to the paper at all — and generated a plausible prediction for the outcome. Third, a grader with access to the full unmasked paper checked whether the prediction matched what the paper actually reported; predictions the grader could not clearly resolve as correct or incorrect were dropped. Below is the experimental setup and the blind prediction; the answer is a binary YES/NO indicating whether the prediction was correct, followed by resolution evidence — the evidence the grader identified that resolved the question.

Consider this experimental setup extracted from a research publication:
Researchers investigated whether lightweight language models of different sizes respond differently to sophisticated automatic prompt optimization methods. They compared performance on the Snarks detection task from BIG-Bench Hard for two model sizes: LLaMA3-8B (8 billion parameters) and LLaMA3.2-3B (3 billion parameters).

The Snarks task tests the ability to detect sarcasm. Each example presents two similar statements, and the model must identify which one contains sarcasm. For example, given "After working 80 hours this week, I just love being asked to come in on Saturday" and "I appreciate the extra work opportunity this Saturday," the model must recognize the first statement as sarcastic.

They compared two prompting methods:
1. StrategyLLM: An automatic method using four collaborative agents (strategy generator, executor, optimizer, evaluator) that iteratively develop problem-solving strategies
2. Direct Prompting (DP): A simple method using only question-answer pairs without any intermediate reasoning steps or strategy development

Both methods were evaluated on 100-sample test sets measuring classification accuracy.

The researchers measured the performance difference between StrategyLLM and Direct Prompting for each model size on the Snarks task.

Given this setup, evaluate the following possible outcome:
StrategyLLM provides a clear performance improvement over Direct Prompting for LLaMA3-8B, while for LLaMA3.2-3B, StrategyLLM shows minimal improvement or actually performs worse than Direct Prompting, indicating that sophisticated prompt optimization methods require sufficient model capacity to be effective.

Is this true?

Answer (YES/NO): YES